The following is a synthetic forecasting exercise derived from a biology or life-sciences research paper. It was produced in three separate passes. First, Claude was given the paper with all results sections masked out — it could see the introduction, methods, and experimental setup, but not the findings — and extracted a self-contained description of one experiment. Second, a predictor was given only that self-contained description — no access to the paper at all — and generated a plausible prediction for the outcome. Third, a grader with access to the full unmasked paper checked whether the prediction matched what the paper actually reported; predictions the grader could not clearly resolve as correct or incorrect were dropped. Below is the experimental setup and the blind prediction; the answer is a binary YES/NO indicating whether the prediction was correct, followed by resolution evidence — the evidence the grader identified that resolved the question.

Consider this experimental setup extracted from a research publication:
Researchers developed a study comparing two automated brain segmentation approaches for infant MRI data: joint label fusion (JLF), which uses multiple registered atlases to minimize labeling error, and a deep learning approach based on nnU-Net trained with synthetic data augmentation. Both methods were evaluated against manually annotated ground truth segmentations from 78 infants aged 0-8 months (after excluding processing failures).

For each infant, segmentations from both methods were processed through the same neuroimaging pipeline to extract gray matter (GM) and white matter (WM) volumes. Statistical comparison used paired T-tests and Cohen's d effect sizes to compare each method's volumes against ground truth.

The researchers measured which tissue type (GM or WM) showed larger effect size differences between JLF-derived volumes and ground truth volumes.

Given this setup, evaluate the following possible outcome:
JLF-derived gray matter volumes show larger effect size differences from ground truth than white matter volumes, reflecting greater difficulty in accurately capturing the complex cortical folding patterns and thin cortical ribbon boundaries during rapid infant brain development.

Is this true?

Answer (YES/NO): NO